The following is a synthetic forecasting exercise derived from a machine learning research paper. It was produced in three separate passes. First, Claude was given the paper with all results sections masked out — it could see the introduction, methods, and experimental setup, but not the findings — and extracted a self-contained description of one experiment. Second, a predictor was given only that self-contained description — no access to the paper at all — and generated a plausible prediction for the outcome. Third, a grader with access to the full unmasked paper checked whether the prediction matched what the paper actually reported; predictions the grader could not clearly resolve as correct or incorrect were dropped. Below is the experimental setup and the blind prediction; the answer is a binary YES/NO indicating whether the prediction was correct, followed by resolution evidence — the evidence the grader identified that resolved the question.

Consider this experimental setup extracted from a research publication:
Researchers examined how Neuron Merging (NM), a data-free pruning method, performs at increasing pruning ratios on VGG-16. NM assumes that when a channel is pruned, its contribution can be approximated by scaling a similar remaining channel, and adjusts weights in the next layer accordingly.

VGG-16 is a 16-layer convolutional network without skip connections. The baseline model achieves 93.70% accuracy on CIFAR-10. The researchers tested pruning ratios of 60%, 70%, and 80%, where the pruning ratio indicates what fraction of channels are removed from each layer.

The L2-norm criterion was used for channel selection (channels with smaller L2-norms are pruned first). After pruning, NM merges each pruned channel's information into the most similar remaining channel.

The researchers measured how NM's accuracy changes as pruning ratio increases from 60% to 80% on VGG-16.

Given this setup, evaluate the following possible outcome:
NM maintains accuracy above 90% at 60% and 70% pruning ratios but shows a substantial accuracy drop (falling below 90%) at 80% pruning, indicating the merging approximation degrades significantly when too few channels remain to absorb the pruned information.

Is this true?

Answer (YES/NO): NO